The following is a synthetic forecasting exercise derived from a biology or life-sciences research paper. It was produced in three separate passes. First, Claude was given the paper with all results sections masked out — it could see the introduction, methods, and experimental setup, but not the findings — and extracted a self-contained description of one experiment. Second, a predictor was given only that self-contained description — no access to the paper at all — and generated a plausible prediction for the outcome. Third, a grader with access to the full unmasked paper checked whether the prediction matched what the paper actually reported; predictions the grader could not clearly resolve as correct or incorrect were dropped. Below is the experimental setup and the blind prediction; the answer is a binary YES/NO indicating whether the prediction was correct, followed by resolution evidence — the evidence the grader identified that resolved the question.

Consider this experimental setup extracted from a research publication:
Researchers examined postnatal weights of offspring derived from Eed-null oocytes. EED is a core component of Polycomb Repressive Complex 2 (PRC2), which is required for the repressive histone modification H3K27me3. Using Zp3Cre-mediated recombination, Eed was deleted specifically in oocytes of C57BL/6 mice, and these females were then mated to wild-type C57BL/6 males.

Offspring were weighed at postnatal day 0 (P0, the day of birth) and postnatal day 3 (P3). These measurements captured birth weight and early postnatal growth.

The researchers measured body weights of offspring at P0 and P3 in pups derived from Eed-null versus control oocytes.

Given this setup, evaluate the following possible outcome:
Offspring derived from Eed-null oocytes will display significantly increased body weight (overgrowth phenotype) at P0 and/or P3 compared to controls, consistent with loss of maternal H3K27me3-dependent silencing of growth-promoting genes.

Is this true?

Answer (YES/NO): YES